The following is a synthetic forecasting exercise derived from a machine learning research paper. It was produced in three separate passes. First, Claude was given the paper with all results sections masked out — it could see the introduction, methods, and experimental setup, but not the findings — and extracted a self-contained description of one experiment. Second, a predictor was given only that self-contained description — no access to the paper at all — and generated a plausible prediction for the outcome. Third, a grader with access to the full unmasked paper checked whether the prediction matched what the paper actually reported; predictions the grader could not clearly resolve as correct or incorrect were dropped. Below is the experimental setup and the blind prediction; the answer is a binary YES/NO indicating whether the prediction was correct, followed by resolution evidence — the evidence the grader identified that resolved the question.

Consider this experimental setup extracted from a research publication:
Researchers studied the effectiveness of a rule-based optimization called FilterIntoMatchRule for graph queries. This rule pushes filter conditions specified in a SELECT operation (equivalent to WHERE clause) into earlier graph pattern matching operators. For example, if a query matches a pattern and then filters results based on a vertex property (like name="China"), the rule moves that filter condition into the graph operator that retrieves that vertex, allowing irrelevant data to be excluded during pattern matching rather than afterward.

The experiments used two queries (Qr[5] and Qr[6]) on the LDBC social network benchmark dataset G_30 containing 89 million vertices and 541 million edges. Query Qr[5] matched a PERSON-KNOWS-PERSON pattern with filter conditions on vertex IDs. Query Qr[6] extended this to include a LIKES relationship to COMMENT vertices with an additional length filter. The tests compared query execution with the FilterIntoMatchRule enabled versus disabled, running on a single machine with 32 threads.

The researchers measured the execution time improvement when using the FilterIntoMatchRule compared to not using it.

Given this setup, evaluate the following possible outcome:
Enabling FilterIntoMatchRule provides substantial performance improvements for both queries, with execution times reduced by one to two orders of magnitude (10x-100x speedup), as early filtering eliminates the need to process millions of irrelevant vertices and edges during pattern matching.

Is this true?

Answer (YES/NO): NO